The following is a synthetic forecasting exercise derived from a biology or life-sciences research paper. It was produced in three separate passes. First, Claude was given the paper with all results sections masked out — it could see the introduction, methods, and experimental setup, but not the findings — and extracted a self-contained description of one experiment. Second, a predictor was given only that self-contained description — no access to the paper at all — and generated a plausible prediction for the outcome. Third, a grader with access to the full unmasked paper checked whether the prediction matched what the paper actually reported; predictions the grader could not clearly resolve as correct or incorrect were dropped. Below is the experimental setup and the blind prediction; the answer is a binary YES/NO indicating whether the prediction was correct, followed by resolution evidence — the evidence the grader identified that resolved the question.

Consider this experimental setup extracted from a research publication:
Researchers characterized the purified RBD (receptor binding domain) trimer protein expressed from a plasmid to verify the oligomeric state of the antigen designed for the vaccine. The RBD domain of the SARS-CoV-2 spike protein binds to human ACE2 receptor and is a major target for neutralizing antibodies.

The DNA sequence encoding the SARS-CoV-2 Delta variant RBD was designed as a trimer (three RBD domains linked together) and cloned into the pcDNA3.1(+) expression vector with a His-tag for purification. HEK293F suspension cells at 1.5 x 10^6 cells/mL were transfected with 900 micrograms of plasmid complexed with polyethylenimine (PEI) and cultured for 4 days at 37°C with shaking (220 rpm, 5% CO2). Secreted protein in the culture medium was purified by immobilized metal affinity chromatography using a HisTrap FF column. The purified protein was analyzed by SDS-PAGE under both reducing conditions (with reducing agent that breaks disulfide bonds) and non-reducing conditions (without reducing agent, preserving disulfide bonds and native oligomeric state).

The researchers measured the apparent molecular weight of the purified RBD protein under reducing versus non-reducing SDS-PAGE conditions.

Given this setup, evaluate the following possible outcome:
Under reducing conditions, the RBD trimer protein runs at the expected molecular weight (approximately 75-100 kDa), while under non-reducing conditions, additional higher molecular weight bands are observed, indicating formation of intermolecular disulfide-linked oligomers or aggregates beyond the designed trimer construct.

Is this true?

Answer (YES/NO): NO